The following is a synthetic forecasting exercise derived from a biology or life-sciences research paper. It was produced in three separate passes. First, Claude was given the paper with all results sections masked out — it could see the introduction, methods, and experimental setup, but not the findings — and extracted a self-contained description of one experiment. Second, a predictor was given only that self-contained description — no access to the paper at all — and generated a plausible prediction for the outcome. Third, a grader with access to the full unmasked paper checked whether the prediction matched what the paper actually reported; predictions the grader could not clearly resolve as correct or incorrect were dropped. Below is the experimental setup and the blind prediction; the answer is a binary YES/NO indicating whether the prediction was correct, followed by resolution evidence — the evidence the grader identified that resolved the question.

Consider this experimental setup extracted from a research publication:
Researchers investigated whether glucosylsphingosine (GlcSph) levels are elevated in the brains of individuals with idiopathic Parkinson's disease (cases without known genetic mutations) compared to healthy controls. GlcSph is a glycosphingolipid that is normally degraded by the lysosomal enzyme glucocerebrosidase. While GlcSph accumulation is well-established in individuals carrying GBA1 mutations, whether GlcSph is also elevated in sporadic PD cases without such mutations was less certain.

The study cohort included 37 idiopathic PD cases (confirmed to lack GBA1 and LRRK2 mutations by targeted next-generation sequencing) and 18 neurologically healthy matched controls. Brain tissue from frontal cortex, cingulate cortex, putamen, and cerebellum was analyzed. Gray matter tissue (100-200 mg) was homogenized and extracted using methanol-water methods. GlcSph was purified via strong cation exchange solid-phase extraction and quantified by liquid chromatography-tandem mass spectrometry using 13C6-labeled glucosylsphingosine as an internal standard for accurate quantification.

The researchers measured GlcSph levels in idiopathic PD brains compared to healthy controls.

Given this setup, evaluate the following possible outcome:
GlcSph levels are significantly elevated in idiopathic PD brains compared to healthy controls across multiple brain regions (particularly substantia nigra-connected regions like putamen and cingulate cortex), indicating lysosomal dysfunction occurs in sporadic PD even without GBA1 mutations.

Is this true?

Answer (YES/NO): NO